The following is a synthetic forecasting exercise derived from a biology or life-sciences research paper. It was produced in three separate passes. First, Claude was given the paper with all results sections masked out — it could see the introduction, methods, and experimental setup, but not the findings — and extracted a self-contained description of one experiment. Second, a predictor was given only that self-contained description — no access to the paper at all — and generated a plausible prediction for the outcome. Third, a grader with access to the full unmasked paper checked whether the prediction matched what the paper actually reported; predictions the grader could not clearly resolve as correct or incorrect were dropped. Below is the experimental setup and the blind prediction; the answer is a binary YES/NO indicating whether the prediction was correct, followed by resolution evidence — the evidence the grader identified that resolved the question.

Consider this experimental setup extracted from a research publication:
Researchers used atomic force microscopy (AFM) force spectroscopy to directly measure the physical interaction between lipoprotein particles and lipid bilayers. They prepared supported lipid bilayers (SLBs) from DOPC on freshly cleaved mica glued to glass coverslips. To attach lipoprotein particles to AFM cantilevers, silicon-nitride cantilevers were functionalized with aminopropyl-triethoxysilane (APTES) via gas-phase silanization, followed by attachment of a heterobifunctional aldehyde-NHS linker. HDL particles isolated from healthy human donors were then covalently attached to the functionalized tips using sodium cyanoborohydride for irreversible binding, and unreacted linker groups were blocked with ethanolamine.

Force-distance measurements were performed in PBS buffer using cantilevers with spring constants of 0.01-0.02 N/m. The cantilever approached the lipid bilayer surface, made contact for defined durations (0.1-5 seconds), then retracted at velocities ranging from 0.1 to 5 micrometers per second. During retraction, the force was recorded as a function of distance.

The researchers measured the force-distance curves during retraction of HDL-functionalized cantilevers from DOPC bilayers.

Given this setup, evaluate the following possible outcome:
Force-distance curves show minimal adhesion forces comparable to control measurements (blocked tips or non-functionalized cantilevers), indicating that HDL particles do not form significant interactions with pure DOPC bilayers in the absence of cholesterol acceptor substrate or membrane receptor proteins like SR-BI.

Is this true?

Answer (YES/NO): NO